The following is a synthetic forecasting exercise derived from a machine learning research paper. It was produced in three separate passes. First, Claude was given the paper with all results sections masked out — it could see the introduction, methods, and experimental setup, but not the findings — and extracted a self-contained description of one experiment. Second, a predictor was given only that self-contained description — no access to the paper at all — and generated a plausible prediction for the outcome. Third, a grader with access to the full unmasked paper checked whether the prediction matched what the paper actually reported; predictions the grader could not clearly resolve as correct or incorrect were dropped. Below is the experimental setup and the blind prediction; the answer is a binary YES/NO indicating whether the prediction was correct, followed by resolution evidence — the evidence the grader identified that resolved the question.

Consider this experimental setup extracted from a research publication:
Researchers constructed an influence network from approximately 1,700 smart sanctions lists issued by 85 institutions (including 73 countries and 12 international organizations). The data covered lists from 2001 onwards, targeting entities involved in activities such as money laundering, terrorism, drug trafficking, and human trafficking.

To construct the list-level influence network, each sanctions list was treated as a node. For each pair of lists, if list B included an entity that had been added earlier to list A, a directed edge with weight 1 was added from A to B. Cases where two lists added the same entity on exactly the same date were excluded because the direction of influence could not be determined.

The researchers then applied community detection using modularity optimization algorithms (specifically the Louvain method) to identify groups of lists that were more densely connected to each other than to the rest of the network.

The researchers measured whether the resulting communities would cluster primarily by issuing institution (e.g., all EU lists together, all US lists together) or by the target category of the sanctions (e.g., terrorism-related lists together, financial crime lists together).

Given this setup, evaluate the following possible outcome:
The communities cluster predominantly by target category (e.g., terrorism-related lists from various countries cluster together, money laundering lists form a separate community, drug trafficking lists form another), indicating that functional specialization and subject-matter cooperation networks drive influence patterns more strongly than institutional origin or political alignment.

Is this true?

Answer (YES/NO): YES